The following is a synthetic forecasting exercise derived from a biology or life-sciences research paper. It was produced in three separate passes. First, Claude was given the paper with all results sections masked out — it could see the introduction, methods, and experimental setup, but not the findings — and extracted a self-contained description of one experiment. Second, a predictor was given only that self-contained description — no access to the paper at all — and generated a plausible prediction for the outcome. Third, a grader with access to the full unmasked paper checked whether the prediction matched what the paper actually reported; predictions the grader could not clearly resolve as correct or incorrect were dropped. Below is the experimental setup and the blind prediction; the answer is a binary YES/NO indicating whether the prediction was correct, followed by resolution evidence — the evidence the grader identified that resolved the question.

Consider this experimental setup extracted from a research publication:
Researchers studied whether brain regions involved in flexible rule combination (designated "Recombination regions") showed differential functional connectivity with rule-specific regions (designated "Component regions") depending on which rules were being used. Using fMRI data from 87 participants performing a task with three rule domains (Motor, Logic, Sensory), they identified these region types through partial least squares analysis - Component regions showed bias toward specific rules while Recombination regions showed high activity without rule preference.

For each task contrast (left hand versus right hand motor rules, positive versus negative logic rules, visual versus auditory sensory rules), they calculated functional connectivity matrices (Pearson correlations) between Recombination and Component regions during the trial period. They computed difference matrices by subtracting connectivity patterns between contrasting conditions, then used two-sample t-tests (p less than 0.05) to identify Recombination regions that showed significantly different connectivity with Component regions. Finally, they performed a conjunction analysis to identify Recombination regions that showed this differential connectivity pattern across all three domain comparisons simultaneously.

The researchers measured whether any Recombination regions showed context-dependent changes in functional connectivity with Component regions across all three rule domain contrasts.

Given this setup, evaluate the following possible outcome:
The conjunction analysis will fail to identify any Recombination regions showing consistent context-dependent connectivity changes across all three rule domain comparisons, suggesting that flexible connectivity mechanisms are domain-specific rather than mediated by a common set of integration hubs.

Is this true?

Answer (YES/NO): NO